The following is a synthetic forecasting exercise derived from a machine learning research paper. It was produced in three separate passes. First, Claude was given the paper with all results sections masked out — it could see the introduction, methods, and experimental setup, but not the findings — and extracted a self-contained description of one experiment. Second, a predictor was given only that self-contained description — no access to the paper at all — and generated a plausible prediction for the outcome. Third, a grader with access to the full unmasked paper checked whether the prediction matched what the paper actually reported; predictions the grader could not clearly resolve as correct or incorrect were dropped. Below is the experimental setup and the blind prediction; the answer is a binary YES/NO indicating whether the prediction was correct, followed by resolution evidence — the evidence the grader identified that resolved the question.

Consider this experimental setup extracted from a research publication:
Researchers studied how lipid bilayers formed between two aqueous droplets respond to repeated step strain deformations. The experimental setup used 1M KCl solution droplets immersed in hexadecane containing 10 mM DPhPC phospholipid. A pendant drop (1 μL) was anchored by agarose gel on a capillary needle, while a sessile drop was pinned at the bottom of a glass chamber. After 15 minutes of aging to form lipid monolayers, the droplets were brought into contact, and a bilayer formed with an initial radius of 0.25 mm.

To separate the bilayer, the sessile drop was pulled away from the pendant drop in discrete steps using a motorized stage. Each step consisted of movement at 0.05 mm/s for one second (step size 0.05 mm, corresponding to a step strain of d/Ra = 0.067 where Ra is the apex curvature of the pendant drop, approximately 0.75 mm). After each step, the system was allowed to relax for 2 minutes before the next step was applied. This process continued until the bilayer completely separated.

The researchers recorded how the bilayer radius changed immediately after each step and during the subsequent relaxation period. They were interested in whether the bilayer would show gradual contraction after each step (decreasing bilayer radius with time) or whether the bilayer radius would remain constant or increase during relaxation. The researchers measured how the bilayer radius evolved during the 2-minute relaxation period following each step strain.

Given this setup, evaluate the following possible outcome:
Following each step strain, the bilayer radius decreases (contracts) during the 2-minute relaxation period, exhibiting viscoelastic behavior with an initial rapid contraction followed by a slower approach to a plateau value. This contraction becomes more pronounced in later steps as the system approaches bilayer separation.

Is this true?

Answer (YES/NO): YES